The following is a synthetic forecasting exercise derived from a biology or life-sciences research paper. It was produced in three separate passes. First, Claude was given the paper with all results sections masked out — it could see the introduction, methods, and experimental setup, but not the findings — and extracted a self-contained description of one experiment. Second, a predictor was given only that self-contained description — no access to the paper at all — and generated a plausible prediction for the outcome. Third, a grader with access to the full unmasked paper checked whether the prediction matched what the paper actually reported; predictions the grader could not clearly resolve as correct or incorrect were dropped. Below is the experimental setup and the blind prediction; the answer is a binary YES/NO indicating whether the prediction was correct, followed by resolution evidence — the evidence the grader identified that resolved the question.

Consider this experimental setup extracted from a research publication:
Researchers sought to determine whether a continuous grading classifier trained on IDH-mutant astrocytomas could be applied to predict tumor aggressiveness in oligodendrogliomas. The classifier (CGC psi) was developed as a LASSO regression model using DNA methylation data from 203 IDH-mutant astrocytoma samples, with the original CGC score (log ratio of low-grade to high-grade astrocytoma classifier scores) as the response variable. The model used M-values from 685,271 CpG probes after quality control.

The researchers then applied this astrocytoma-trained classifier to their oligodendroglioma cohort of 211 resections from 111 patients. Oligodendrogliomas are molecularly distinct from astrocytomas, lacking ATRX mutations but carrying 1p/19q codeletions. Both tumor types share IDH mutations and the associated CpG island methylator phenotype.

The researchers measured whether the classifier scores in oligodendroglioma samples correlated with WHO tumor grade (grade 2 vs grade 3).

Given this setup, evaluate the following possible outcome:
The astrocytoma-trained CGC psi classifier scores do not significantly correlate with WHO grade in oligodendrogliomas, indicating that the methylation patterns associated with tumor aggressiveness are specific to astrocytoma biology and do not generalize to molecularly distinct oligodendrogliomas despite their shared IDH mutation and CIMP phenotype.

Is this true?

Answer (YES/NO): NO